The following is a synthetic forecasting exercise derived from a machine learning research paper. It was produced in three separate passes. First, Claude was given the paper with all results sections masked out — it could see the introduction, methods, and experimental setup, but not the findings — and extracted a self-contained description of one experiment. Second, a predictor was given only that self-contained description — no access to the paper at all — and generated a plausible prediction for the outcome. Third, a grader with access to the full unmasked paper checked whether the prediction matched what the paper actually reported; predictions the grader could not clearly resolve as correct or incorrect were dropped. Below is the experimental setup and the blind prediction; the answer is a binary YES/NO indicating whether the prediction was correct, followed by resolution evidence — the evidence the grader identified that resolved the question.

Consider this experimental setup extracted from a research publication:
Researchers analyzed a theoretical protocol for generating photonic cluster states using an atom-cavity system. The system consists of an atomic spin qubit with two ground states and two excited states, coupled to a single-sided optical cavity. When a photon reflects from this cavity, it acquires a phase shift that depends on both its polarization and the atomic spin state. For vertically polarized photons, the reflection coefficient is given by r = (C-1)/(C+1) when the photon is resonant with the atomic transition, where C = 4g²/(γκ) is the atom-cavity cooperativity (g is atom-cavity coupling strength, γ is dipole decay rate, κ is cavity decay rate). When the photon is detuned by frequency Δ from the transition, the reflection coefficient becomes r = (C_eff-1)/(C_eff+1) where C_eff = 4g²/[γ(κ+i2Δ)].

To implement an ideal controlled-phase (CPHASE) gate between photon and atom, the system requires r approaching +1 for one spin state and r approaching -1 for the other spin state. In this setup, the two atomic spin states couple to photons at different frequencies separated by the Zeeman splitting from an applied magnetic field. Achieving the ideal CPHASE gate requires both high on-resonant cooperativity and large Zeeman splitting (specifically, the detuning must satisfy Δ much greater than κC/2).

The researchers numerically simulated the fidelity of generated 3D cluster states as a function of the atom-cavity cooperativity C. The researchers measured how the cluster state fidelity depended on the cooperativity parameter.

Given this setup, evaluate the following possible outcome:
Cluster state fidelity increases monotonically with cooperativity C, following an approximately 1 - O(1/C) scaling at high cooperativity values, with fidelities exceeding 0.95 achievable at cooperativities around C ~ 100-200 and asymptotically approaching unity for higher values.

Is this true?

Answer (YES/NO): NO